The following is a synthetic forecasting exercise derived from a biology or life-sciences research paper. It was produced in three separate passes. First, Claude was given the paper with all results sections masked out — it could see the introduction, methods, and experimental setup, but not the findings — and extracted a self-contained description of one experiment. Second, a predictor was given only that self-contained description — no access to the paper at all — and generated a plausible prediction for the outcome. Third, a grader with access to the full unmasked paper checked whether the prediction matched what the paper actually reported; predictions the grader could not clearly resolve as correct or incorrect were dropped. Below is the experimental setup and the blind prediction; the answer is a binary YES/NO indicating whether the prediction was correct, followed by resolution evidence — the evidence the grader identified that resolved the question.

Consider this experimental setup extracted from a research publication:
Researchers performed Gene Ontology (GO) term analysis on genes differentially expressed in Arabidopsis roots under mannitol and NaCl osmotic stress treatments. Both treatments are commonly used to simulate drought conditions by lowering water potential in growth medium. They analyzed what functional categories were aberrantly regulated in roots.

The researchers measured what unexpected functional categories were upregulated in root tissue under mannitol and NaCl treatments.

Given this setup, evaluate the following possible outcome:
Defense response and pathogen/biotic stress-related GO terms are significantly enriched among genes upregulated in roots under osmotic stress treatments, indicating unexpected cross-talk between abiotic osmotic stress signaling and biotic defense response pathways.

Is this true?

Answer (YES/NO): NO